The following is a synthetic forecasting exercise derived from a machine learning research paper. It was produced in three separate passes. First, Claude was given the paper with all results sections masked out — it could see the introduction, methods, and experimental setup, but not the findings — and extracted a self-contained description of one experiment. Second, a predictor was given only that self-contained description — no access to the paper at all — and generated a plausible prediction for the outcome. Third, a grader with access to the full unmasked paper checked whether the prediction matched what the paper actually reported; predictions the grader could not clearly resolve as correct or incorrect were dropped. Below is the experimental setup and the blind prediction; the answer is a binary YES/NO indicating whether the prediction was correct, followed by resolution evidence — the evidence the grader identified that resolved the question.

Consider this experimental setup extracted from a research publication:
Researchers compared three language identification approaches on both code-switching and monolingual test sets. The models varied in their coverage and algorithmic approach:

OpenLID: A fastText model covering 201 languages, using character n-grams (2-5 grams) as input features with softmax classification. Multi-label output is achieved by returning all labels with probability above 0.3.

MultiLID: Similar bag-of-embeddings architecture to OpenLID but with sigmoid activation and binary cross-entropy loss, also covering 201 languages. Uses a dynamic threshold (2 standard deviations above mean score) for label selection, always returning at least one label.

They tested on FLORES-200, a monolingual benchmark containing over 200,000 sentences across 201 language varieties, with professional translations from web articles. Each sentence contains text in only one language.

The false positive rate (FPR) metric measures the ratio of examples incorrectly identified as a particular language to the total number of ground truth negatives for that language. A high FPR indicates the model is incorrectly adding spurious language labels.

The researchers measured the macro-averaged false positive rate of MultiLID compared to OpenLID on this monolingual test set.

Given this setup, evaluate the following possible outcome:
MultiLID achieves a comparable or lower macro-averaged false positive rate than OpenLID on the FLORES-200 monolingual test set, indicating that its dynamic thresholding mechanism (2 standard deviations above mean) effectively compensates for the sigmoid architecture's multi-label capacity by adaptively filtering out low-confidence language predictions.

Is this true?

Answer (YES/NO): NO